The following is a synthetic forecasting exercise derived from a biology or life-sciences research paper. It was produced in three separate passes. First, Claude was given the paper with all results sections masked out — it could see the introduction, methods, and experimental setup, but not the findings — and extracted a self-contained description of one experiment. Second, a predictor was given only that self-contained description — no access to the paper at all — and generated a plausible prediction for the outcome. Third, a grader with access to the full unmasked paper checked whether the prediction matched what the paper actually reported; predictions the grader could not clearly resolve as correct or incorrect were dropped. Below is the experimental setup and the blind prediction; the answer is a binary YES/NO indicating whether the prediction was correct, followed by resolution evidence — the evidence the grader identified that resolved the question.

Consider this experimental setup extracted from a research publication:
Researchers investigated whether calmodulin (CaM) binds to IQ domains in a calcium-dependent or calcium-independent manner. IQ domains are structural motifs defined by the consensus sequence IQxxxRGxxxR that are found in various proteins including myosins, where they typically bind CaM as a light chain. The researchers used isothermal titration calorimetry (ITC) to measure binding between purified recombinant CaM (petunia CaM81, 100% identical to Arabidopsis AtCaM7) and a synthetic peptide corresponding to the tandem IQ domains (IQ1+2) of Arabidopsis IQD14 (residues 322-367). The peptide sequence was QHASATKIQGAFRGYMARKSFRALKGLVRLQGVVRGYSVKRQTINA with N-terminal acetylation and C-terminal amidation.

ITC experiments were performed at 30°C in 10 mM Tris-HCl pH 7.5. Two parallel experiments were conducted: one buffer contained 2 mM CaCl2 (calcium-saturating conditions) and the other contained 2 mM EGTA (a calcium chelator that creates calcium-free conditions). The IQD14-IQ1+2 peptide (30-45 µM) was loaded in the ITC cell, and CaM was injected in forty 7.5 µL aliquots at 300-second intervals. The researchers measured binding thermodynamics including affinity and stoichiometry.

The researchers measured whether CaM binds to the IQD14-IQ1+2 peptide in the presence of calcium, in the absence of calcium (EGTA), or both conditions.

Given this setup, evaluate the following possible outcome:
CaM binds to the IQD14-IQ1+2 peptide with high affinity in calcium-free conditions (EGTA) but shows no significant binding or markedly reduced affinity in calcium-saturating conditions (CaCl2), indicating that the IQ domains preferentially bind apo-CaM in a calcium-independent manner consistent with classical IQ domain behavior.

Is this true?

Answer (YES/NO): NO